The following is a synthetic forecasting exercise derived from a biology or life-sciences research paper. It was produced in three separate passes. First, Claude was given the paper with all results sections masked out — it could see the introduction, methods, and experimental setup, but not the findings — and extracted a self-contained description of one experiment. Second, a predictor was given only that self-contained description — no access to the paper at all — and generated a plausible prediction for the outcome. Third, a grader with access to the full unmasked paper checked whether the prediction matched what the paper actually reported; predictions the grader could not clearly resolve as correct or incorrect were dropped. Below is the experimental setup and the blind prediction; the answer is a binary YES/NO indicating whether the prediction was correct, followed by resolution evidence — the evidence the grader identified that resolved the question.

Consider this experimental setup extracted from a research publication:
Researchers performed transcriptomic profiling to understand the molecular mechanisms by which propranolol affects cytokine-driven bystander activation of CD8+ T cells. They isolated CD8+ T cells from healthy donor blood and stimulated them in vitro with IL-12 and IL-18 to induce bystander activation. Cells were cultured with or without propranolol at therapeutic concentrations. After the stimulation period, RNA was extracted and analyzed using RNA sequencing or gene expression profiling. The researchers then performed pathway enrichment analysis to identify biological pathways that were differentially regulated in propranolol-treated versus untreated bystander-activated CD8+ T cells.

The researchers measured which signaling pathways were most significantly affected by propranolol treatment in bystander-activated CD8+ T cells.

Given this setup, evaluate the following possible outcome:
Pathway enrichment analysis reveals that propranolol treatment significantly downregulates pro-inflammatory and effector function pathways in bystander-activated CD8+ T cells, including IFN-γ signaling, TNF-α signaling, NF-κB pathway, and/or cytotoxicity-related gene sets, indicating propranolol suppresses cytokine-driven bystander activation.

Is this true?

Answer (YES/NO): YES